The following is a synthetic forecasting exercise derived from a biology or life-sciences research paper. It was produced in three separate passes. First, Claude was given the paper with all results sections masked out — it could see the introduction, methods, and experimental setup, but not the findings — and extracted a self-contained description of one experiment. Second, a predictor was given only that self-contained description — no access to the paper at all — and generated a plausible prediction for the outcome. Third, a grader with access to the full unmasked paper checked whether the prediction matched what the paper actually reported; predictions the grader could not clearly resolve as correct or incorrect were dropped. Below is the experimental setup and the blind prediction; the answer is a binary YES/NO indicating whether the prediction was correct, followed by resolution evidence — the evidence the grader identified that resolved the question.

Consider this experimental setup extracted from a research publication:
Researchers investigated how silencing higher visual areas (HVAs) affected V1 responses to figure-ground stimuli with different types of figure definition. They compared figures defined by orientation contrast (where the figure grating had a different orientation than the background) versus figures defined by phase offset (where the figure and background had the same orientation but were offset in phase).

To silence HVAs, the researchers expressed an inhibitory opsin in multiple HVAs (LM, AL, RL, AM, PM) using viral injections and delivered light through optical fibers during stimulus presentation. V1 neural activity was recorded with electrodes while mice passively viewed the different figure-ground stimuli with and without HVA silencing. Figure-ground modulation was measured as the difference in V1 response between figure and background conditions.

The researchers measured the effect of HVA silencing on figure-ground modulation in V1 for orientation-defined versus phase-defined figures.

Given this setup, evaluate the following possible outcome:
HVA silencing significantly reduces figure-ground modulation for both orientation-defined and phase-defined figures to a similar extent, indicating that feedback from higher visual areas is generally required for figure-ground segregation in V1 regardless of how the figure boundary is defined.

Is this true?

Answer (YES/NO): NO